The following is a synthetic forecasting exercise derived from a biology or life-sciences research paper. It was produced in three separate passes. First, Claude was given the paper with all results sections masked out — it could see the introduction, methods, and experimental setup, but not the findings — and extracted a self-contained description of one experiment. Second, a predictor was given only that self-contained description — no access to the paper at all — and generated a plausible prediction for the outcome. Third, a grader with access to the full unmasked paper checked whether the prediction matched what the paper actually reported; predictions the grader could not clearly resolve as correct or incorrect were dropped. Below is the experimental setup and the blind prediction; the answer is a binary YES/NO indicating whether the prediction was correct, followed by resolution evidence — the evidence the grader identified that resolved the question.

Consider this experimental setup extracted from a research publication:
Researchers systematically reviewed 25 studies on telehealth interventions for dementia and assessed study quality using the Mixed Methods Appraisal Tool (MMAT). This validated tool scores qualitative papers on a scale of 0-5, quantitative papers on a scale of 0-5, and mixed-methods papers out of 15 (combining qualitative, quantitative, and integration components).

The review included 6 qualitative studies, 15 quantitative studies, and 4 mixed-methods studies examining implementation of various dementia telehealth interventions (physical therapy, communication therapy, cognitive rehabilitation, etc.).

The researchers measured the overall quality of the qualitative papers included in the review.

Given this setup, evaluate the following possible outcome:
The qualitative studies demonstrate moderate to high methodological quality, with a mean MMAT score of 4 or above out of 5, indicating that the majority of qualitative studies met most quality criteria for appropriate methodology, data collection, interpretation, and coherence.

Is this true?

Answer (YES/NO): YES